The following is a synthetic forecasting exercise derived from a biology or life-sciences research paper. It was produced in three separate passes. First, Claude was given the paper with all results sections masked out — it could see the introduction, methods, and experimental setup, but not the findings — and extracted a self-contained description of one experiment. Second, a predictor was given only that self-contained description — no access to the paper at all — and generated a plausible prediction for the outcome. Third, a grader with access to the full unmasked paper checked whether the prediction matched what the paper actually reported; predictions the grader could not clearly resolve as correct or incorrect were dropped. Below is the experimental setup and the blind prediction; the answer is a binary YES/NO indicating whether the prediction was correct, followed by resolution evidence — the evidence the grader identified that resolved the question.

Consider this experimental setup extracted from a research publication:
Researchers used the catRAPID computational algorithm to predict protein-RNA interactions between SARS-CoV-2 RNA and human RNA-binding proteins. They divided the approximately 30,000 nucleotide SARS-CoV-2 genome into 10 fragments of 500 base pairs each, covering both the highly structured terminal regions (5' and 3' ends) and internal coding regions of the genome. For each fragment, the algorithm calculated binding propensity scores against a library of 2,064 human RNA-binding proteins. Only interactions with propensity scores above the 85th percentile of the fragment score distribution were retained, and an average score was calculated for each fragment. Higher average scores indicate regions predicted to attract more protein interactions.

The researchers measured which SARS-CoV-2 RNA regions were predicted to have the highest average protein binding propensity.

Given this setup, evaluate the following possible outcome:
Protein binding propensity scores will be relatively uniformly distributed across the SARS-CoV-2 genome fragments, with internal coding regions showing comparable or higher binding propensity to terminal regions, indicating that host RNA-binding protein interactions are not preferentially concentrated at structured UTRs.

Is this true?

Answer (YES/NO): NO